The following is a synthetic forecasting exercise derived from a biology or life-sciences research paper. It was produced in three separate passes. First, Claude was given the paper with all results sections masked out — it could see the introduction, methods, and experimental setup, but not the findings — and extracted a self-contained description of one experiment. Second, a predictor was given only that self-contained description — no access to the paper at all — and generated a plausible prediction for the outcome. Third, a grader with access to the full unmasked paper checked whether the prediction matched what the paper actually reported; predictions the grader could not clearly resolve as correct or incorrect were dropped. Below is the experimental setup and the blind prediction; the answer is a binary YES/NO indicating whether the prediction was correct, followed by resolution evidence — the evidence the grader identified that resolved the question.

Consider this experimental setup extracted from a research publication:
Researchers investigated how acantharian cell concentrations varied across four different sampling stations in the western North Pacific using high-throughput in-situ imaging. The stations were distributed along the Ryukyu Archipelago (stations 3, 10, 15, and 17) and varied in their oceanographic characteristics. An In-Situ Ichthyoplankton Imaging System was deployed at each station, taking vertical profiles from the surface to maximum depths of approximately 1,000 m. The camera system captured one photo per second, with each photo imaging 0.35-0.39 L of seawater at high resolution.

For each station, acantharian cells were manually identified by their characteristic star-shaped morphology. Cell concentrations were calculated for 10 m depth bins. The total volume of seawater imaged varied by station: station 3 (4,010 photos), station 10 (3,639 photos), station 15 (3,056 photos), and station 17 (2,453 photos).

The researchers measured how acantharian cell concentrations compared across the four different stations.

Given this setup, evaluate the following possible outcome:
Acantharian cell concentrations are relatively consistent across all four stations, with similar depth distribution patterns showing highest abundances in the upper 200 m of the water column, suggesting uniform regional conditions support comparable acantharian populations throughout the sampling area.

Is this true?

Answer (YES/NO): NO